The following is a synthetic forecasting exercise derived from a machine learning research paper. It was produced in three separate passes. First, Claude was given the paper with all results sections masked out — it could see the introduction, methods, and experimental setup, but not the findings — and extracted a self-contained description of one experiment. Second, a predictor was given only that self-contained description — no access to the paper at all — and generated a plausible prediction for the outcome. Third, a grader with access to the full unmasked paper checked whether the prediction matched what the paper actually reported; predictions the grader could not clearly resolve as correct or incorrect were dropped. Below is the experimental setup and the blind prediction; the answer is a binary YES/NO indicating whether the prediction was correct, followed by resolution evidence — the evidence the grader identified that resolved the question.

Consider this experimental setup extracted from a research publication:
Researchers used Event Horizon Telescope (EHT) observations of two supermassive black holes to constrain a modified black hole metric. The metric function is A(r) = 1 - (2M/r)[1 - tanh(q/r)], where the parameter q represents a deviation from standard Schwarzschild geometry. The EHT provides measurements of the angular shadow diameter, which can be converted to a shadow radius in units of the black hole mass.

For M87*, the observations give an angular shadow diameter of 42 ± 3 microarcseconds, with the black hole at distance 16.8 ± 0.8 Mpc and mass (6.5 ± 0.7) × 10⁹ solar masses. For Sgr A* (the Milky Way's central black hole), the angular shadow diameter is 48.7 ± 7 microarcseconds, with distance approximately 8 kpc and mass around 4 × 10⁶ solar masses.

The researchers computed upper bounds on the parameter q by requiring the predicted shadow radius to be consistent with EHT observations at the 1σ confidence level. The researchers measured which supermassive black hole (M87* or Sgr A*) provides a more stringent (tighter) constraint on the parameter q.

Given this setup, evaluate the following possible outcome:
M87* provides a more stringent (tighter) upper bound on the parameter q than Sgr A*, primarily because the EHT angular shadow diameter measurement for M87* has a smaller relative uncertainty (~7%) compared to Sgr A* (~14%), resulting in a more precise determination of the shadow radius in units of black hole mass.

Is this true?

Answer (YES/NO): NO